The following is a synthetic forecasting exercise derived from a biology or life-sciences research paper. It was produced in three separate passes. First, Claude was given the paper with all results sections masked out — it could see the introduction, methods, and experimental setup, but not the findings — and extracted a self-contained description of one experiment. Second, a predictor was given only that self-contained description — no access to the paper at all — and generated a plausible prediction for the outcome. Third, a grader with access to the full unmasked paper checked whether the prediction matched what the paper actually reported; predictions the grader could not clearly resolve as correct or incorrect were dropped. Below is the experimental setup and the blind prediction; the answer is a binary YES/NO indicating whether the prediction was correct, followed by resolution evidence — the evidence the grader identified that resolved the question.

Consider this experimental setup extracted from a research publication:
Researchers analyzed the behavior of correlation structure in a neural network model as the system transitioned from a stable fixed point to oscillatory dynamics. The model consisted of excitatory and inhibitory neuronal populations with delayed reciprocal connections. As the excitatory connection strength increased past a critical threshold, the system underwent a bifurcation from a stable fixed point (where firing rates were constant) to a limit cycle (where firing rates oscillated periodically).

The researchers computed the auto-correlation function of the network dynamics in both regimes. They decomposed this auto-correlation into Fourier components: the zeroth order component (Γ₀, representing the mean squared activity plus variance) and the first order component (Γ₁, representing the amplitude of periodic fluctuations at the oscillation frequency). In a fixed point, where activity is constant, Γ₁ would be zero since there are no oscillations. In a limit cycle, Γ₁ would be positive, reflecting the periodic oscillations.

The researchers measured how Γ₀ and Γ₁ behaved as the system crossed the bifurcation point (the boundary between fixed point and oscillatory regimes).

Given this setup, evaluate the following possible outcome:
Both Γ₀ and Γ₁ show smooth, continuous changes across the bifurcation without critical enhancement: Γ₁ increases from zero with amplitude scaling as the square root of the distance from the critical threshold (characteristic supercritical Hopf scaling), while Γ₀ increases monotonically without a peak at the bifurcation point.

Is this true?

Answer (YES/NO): NO